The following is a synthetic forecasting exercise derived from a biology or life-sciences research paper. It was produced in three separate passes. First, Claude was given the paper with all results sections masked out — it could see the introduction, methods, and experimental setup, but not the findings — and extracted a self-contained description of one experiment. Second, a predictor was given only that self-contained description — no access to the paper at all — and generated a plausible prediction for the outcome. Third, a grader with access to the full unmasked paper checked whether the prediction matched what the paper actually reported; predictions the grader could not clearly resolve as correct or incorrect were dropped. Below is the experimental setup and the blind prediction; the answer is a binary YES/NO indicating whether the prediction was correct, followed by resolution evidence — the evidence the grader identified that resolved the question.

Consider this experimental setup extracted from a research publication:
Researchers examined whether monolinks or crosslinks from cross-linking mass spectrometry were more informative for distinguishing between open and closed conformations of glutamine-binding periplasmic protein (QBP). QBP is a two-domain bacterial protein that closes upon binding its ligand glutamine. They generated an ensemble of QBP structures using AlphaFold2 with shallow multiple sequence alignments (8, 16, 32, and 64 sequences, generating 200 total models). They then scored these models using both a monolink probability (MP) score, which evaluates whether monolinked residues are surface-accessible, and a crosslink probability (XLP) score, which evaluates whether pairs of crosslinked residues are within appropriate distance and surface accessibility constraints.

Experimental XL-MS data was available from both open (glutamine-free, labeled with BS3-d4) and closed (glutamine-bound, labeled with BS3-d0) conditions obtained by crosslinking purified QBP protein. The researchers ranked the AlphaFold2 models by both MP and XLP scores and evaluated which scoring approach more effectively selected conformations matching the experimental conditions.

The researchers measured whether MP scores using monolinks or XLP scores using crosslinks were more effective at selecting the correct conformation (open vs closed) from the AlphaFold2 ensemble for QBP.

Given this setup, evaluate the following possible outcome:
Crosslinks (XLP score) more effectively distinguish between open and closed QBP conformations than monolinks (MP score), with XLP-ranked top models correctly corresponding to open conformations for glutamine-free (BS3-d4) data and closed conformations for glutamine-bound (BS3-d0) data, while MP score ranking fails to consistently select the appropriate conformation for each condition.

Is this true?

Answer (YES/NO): NO